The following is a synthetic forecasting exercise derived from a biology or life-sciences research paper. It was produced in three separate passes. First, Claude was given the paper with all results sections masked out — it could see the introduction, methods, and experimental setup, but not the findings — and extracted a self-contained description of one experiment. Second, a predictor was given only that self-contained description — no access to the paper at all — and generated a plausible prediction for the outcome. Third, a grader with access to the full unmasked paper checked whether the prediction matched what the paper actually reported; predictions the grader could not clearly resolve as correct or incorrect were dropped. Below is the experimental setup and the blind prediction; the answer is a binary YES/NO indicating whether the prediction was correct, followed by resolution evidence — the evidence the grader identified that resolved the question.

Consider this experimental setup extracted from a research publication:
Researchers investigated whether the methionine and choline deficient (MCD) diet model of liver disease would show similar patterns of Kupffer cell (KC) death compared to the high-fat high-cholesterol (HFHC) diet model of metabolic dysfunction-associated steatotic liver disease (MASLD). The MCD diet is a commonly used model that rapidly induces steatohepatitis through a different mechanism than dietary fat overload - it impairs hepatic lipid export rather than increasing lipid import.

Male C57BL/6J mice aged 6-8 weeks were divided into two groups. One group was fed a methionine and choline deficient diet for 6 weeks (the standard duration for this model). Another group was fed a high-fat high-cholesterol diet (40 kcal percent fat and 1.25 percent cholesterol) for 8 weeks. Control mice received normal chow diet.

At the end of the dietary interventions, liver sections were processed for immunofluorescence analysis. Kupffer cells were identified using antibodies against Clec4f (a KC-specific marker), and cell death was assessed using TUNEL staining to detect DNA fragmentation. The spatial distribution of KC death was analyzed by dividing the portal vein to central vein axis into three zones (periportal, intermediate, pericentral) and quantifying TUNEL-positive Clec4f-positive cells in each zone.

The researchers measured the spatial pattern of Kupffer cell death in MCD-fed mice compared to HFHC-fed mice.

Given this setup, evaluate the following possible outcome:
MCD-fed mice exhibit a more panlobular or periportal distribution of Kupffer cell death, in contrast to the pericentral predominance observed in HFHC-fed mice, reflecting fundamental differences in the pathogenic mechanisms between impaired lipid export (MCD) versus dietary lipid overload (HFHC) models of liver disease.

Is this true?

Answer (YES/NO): NO